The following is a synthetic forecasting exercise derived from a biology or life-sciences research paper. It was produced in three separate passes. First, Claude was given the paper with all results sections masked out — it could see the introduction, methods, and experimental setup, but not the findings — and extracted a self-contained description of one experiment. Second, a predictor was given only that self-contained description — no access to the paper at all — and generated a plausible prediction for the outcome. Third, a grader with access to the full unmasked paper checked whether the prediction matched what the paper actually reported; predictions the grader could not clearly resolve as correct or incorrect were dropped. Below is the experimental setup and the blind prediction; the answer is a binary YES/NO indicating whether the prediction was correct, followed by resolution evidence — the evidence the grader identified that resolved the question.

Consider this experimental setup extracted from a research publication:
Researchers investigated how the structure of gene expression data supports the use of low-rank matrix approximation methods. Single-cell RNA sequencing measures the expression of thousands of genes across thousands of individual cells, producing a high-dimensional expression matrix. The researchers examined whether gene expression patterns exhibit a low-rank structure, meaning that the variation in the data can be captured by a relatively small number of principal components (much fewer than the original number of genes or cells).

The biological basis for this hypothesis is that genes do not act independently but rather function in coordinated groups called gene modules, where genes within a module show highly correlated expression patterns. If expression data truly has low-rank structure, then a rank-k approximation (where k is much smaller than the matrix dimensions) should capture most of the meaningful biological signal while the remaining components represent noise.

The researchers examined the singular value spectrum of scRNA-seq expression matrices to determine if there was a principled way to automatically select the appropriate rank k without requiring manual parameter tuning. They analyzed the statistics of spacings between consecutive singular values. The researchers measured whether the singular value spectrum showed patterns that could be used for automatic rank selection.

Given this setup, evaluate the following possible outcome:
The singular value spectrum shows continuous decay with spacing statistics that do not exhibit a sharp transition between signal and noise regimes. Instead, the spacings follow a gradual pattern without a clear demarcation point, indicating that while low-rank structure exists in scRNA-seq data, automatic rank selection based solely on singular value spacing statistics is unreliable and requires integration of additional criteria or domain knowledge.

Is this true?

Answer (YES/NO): NO